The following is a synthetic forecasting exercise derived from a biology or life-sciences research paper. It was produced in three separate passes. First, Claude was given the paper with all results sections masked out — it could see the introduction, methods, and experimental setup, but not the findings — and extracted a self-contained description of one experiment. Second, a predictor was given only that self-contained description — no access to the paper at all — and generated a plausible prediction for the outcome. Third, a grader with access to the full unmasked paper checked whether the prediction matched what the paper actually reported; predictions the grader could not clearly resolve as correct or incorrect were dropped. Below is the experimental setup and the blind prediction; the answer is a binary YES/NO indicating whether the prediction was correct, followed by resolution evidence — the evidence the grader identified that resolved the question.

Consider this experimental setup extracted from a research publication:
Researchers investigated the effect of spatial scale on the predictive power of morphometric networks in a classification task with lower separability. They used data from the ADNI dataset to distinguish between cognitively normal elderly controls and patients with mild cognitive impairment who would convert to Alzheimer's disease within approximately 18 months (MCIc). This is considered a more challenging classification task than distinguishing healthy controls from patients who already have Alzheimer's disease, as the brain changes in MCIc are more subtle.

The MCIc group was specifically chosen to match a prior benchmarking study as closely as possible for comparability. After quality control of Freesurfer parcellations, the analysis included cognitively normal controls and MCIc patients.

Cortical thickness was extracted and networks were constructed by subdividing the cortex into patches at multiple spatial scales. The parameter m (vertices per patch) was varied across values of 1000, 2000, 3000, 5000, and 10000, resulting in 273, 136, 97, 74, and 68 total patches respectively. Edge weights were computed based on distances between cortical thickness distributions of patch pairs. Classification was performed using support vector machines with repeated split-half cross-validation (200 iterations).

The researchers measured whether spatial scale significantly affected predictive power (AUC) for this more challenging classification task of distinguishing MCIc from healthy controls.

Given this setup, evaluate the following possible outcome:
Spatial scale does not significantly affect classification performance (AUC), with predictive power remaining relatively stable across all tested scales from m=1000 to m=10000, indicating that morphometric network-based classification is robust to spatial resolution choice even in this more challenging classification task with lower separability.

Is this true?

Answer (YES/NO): YES